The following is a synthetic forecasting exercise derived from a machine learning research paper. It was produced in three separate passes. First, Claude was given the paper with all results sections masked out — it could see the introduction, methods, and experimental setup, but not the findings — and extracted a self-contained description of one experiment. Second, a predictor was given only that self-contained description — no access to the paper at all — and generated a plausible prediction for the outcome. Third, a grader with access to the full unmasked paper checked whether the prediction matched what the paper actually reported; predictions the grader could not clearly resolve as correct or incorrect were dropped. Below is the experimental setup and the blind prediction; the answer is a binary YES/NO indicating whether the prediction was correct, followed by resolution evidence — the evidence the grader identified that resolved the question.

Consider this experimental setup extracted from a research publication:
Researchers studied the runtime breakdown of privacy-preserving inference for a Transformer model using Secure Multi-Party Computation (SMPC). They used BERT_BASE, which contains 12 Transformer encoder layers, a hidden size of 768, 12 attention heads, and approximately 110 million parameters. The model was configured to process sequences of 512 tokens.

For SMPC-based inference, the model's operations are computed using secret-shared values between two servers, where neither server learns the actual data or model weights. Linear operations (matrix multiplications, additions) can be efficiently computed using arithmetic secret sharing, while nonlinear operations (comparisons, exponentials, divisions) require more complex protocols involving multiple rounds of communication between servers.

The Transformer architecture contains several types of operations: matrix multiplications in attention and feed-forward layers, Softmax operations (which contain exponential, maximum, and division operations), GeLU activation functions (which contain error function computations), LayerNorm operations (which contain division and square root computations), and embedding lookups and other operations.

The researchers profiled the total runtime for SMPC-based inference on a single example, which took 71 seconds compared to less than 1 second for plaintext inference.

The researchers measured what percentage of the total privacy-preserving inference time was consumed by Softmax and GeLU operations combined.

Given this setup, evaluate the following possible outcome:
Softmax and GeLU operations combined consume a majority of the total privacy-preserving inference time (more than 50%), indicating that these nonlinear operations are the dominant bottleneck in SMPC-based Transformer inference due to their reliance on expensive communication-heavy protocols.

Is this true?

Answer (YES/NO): YES